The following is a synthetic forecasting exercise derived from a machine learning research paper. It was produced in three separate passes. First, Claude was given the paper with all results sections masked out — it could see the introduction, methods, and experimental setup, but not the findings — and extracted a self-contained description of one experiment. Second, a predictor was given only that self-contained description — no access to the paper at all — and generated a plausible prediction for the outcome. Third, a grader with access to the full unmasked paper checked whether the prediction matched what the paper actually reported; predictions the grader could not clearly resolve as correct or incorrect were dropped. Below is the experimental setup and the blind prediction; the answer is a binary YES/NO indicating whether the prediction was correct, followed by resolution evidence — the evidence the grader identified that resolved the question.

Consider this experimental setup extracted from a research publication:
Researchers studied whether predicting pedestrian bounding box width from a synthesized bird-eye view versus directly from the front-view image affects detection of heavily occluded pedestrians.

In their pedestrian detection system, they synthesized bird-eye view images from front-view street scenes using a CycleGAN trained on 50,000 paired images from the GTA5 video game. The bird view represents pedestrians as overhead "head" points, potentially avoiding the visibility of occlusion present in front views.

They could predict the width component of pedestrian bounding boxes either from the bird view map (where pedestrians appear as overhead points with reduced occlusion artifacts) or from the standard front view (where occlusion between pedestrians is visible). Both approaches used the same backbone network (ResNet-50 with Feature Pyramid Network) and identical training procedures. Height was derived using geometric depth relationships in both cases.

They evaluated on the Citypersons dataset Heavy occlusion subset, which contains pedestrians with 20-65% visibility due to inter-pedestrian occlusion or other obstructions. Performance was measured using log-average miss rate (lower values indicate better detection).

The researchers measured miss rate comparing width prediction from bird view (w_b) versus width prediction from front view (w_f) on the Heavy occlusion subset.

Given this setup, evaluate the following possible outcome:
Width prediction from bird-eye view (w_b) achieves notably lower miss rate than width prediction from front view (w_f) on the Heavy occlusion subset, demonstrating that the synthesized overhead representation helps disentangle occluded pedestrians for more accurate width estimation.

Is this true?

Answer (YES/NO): YES